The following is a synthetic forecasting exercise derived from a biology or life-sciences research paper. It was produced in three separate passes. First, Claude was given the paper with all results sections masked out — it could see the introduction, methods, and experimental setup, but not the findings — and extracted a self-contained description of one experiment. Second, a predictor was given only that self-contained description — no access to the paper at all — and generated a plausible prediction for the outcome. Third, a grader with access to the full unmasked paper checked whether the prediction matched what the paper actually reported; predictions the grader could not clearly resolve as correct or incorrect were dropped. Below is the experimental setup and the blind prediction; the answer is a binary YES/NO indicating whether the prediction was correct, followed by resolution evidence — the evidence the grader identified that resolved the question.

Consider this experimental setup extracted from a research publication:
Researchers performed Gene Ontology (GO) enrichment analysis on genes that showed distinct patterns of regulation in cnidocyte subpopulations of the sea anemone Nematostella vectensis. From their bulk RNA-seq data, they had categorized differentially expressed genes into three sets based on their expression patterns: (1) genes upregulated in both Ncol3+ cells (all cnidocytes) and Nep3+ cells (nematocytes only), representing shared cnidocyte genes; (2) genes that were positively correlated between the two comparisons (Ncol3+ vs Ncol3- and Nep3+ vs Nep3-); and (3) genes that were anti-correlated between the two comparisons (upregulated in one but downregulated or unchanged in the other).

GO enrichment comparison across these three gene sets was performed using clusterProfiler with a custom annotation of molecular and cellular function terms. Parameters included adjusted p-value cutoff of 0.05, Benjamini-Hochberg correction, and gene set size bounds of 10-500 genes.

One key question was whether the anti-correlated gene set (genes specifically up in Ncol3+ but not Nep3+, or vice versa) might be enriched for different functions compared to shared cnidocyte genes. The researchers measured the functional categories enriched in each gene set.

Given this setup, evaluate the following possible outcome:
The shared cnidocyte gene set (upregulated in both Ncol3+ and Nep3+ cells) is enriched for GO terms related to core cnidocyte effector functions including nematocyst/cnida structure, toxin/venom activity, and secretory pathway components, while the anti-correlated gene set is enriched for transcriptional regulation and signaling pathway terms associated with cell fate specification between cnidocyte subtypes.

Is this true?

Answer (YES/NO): NO